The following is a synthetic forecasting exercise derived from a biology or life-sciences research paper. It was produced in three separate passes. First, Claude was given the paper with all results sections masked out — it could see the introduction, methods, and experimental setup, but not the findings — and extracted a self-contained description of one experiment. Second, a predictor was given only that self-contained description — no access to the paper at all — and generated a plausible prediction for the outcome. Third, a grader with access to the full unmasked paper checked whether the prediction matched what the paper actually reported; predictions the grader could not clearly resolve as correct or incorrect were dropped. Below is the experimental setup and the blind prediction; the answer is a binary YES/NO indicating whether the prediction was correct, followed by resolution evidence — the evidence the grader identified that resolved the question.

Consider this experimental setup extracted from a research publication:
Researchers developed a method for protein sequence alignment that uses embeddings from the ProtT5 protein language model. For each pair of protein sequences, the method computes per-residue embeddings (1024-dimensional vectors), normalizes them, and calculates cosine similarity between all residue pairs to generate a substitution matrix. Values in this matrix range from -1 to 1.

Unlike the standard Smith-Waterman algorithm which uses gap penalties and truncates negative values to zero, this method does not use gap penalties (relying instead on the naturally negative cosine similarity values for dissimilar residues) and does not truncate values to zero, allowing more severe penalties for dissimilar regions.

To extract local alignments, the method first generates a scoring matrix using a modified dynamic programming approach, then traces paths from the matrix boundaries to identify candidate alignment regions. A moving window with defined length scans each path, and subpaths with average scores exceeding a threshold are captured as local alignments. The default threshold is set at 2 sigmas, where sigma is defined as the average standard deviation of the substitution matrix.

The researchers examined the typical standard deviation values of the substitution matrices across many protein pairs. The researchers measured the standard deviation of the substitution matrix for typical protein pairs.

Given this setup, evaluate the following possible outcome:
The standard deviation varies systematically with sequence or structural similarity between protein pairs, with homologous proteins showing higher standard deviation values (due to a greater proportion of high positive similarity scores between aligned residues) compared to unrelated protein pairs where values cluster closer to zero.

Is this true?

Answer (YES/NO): NO